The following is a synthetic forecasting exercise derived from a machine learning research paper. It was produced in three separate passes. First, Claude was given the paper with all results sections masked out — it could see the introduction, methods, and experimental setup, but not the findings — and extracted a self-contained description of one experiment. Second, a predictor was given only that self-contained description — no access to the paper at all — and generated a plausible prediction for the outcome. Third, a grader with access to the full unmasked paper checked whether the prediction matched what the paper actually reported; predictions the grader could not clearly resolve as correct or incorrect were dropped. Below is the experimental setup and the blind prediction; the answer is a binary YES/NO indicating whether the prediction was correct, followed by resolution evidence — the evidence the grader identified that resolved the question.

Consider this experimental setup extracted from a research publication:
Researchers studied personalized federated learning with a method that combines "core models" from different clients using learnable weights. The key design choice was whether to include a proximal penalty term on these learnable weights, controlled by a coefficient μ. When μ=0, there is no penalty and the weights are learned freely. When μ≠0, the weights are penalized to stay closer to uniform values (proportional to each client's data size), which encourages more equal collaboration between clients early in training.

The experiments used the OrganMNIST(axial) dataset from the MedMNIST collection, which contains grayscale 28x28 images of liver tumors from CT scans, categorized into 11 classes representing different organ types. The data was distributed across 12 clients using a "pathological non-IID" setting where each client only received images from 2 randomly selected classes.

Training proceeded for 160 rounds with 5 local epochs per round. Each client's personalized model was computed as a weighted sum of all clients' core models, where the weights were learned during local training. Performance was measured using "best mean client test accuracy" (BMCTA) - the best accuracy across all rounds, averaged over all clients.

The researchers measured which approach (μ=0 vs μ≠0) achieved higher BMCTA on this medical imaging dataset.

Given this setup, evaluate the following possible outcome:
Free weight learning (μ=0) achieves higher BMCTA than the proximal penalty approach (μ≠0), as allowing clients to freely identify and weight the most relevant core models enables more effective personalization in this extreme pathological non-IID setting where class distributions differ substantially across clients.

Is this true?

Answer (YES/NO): YES